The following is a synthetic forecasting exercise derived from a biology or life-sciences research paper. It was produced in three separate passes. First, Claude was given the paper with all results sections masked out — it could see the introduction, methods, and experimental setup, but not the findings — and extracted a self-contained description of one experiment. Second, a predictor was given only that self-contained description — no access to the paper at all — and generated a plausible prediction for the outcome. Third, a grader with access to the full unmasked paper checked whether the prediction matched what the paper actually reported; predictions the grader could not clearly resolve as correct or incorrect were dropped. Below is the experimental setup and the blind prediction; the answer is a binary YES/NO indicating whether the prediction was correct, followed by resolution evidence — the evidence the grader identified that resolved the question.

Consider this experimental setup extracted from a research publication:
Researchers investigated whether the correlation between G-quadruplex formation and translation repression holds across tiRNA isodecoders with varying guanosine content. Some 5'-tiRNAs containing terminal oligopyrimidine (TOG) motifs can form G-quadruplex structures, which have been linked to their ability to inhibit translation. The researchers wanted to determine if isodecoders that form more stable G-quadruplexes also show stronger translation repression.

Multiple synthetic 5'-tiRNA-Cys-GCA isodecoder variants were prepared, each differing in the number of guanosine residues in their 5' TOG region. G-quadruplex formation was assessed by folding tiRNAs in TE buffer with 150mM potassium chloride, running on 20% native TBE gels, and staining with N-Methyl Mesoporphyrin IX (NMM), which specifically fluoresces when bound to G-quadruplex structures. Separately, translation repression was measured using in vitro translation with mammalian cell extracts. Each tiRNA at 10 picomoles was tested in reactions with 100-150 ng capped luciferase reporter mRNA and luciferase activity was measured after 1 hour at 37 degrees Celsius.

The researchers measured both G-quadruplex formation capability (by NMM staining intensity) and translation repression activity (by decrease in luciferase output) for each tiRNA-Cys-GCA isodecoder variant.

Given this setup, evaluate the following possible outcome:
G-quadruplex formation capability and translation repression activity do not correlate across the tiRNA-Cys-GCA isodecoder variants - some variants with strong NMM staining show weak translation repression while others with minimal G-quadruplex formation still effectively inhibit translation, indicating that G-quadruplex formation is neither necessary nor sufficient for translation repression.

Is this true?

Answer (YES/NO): YES